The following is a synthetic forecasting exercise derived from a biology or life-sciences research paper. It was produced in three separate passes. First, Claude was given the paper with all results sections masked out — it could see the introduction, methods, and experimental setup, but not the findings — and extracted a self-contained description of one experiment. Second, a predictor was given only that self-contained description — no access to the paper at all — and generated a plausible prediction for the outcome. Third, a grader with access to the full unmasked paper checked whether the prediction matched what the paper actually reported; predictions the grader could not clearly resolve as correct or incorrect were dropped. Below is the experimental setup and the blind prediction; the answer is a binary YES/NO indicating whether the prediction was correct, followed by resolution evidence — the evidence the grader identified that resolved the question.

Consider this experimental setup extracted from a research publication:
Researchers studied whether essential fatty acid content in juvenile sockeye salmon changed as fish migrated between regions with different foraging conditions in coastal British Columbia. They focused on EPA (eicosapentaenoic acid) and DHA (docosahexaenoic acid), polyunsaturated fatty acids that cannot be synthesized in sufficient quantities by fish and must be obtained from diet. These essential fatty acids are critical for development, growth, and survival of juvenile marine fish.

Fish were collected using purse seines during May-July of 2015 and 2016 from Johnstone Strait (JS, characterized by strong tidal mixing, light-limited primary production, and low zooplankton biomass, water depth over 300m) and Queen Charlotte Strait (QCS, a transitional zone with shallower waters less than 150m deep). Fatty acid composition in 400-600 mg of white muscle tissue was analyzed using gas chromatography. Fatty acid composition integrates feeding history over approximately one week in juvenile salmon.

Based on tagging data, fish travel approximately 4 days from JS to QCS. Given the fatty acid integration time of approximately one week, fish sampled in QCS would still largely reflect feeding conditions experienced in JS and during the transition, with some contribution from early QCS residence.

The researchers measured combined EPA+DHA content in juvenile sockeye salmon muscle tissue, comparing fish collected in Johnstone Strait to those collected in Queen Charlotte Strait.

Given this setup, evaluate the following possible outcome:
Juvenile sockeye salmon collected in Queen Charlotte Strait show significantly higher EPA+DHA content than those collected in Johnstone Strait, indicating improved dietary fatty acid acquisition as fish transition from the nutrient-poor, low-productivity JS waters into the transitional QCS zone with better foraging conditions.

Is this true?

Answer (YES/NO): NO